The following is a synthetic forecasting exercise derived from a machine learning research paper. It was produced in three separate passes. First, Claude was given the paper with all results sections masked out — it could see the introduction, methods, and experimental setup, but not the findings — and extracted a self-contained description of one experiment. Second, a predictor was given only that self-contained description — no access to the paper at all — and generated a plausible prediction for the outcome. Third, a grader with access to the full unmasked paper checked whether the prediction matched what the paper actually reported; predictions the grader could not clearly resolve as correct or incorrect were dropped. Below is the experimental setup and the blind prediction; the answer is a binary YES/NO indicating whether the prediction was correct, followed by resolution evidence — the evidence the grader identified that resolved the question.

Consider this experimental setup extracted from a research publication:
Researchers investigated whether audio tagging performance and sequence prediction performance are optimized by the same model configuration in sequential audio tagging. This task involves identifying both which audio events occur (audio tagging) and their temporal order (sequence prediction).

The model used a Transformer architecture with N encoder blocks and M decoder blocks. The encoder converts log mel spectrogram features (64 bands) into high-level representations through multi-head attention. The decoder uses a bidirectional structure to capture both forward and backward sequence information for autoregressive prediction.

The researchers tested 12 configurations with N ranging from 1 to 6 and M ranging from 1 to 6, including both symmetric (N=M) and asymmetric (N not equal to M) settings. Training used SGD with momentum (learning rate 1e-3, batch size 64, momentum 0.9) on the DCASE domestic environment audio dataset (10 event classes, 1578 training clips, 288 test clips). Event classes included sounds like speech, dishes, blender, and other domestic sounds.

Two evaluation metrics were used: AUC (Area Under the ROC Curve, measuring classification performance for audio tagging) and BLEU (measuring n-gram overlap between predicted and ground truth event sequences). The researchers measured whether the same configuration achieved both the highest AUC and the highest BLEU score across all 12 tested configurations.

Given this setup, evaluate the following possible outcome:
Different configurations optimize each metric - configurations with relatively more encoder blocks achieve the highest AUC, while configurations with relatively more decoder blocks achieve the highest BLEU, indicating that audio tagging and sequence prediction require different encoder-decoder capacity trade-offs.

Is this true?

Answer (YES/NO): NO